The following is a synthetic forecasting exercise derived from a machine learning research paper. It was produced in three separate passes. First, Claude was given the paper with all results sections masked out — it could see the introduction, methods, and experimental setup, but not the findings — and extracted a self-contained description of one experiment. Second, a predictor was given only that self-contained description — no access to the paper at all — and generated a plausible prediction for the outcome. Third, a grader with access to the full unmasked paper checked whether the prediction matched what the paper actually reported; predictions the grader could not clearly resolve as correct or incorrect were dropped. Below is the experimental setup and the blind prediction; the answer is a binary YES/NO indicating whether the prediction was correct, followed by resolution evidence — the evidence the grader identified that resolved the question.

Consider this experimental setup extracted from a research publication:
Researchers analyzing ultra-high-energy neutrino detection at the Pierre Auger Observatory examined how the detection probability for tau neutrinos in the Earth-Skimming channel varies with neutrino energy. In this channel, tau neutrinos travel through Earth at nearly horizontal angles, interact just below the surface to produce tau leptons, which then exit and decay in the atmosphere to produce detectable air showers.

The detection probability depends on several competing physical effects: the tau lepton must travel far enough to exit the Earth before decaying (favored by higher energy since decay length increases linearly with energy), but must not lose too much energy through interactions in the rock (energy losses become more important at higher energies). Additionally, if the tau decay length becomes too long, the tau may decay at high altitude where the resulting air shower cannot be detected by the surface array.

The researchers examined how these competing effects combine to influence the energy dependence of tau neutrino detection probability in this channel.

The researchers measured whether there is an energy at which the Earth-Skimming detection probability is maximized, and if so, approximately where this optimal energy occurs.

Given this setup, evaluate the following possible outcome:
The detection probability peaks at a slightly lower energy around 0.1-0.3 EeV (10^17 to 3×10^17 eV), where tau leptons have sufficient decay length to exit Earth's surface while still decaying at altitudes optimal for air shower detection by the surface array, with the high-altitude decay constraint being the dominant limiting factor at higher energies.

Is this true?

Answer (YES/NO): NO